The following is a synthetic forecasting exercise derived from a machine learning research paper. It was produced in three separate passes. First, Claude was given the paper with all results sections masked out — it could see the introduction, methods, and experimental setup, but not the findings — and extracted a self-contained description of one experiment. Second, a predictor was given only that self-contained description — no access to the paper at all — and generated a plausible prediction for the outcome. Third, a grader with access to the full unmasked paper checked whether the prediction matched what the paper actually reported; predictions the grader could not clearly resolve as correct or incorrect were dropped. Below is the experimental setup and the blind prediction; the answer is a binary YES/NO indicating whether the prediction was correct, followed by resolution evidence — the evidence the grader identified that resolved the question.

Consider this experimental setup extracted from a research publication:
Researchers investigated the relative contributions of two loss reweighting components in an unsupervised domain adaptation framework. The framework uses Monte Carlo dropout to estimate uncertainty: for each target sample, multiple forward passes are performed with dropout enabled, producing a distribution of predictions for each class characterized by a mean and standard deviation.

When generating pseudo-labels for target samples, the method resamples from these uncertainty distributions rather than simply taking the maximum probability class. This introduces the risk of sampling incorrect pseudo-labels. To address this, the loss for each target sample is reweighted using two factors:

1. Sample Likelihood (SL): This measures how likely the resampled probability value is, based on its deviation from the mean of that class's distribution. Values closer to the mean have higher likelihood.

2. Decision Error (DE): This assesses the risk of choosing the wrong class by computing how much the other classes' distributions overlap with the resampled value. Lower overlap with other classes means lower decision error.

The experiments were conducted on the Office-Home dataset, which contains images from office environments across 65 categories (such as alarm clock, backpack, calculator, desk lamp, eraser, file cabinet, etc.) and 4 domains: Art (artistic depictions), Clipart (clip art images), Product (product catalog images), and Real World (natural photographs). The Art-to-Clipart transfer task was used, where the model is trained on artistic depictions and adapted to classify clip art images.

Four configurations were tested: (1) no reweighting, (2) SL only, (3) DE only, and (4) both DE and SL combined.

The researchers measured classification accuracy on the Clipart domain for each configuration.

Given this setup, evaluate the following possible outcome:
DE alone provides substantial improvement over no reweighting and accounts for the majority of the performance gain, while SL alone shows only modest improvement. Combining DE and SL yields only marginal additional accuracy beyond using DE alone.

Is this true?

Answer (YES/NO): NO